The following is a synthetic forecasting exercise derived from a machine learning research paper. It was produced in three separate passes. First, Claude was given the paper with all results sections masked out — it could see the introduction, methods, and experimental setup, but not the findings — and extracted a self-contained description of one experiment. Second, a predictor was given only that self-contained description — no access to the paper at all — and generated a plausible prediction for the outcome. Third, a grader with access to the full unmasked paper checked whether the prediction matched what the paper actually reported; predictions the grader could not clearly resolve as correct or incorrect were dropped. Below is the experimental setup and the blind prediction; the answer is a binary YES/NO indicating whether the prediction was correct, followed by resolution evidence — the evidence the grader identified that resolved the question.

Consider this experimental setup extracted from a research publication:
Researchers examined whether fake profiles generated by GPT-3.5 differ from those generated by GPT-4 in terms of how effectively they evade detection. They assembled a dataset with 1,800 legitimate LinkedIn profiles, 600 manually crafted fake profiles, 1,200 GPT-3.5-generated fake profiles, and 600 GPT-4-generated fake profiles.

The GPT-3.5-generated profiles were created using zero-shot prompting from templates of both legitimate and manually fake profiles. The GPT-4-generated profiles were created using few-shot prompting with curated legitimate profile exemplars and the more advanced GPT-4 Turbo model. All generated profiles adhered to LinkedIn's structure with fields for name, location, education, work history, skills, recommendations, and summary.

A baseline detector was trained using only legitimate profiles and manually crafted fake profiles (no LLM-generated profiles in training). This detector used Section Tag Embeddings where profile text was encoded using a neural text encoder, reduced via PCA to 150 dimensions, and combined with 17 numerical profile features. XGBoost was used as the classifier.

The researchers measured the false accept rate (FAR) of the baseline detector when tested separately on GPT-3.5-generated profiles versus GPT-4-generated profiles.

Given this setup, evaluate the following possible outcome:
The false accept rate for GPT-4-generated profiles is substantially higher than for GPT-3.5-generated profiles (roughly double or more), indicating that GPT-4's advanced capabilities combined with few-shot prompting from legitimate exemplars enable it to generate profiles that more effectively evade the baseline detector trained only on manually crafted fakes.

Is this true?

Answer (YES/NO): NO